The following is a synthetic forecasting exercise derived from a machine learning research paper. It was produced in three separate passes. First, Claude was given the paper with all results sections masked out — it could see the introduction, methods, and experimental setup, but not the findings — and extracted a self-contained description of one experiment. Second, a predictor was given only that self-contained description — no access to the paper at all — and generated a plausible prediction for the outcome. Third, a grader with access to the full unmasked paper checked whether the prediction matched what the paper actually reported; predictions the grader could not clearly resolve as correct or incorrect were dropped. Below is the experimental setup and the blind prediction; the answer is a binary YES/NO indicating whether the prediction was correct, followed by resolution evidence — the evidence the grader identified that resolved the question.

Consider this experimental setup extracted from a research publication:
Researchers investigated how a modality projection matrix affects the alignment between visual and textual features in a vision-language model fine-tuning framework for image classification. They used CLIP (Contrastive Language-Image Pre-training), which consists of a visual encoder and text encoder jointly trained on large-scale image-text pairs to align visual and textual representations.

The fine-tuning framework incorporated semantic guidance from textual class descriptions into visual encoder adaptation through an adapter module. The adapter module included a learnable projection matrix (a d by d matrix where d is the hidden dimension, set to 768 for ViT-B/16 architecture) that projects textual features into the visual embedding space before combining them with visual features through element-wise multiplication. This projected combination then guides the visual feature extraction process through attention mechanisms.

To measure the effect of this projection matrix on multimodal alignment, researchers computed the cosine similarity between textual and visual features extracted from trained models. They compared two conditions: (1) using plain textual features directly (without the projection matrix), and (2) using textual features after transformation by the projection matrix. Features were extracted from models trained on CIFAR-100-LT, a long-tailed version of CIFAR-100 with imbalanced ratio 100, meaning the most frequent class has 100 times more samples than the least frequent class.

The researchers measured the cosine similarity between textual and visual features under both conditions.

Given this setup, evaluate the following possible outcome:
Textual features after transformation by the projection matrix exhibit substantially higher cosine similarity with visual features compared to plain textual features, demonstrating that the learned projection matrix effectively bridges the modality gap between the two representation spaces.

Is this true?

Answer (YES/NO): YES